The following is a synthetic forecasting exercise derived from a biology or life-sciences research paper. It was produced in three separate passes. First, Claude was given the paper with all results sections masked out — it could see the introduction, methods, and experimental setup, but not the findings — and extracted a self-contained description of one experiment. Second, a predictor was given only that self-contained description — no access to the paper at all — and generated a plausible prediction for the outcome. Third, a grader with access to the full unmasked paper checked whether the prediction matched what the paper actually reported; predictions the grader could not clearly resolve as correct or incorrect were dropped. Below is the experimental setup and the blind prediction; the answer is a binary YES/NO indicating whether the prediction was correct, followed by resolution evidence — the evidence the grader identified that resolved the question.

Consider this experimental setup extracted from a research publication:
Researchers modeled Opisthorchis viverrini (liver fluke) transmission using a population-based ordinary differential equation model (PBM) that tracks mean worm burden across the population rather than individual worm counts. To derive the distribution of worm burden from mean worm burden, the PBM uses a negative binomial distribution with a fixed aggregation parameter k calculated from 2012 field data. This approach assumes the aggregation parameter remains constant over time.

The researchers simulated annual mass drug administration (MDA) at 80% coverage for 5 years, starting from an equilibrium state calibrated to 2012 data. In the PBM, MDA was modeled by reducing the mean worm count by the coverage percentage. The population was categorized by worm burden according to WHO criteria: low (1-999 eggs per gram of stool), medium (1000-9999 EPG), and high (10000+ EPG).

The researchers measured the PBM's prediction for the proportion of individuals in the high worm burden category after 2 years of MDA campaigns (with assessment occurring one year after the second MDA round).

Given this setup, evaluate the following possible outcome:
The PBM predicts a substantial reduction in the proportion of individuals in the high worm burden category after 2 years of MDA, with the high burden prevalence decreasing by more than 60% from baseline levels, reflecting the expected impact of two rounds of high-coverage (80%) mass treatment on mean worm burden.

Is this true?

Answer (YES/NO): NO